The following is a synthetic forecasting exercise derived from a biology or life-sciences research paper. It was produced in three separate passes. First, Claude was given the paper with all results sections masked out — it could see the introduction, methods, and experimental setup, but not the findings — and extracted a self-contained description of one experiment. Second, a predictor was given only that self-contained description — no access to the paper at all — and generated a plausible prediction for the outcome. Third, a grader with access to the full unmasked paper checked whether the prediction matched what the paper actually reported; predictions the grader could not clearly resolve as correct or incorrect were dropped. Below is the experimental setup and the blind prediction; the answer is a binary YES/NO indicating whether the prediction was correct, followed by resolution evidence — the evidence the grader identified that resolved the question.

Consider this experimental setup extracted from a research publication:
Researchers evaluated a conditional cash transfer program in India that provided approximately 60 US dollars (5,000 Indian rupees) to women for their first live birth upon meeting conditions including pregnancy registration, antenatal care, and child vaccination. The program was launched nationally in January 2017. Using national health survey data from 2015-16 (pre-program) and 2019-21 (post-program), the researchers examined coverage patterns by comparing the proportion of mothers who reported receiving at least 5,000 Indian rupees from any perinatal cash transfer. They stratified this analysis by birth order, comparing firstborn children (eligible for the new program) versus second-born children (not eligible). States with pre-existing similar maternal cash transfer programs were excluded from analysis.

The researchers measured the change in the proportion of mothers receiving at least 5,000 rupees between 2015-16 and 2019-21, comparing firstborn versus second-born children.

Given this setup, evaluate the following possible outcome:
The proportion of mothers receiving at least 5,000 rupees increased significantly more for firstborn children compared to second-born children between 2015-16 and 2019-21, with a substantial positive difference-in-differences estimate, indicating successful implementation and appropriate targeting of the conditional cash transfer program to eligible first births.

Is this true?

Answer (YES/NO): YES